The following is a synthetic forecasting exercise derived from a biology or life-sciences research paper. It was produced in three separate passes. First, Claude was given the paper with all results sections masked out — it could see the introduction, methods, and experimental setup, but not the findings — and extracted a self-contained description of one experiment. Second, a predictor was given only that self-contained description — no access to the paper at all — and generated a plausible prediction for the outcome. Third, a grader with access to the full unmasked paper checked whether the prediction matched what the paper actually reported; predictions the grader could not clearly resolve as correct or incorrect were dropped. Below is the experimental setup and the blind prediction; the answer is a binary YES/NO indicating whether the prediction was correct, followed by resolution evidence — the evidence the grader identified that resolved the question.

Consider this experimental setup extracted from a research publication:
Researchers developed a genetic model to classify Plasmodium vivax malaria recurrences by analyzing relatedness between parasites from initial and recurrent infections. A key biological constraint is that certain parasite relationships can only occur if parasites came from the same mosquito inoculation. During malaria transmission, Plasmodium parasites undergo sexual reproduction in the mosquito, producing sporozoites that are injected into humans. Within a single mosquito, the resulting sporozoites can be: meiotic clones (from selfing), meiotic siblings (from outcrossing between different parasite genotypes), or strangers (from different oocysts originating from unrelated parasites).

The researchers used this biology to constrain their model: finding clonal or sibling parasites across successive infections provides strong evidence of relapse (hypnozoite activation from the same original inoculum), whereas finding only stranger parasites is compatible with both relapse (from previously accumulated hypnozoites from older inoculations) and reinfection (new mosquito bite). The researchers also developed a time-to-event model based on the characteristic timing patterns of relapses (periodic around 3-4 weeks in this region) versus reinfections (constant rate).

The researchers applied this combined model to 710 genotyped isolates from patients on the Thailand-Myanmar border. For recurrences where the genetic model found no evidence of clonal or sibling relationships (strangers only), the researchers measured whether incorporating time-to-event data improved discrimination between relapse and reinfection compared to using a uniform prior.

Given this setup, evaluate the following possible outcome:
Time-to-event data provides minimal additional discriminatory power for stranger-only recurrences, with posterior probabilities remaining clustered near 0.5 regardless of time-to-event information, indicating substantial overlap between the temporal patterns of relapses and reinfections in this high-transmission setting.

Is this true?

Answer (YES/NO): NO